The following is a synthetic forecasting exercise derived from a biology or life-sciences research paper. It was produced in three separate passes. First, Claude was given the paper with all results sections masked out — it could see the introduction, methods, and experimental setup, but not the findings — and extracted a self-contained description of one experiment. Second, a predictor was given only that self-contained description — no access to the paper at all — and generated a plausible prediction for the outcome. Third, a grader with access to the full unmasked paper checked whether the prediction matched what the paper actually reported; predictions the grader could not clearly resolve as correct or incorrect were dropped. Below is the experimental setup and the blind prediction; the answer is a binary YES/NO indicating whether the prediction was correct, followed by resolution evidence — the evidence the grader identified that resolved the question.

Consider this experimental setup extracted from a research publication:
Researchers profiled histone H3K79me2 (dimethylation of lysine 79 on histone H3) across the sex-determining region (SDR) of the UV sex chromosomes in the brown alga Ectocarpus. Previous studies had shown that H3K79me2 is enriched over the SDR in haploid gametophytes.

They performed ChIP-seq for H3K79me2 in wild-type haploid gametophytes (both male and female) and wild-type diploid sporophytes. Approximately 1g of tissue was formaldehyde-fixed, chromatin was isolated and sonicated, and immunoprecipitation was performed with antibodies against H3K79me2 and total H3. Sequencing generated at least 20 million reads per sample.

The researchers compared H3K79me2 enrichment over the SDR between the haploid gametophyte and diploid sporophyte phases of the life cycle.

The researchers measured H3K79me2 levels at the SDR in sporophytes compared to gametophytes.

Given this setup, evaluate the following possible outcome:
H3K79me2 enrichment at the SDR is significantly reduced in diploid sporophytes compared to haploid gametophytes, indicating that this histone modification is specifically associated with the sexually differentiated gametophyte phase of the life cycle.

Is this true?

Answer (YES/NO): YES